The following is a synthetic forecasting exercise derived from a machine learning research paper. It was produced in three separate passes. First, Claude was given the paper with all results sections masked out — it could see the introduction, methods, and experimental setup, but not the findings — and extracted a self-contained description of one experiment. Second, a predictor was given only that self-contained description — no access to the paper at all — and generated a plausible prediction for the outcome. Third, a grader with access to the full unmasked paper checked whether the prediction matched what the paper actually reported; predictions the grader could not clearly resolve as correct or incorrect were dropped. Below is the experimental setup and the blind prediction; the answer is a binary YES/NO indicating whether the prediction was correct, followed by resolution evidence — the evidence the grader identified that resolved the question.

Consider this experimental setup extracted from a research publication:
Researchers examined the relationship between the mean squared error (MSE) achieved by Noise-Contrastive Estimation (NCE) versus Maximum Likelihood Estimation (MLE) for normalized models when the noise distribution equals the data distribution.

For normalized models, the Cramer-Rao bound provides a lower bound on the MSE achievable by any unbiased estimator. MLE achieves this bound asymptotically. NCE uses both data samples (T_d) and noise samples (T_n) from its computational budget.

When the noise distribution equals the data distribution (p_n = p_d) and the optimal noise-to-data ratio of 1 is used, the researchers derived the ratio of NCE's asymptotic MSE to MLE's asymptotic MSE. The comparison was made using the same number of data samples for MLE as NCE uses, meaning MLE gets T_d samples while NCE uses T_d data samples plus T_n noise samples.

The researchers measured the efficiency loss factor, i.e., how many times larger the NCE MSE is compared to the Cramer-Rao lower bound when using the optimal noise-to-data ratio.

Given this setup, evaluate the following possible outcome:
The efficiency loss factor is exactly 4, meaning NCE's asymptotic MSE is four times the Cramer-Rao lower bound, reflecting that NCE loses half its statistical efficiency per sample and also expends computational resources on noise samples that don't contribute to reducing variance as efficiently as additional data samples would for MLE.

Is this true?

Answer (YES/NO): NO